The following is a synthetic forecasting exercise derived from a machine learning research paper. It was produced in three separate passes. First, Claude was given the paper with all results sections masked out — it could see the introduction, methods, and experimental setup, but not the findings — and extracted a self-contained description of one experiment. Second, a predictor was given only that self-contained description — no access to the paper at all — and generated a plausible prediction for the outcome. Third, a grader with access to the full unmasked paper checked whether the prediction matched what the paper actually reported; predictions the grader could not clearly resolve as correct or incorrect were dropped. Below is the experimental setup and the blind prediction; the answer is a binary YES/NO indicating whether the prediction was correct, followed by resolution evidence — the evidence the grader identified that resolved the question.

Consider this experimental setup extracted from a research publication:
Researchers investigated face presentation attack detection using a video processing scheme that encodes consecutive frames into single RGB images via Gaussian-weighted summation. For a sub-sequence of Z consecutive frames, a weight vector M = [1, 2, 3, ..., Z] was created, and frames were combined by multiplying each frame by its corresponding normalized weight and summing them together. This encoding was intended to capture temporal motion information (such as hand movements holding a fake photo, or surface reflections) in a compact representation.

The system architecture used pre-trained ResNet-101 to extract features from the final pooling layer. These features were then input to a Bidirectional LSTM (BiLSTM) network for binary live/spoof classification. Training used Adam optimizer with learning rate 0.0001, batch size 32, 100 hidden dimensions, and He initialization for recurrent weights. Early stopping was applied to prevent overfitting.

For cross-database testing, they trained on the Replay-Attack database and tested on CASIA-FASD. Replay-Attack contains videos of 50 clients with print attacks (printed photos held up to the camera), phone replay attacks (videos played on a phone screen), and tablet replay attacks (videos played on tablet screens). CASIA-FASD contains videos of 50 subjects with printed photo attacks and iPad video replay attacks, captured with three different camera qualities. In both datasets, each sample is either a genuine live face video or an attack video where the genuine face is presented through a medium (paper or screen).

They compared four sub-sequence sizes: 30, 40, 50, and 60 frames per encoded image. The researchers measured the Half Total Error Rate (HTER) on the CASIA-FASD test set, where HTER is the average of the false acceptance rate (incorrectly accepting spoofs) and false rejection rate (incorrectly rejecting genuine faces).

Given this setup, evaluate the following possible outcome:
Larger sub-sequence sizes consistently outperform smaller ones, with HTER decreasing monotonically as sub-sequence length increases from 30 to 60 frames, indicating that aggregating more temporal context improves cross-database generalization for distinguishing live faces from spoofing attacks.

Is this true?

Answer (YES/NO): NO